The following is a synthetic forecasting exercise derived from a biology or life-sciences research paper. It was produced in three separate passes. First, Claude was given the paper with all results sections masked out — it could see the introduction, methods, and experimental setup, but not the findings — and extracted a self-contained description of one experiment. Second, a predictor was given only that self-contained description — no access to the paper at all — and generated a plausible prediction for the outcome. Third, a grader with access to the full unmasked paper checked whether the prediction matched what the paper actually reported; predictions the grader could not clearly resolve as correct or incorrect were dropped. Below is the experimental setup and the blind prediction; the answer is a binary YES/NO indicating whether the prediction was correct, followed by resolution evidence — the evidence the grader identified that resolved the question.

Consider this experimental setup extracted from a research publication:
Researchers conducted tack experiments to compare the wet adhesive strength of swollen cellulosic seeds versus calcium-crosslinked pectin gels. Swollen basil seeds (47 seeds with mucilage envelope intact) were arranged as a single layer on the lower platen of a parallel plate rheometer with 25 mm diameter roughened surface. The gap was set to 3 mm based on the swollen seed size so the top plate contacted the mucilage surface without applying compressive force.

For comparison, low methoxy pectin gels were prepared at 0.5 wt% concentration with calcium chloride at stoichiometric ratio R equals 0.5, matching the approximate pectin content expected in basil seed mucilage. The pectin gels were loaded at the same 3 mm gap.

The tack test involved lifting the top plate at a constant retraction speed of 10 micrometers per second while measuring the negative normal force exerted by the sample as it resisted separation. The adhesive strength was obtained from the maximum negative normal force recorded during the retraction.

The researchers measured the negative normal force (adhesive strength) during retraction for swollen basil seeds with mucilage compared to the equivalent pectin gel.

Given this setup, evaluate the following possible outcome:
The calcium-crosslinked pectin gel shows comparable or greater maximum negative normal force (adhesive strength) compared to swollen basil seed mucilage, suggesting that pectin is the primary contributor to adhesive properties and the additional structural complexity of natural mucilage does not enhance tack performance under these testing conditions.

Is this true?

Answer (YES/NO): NO